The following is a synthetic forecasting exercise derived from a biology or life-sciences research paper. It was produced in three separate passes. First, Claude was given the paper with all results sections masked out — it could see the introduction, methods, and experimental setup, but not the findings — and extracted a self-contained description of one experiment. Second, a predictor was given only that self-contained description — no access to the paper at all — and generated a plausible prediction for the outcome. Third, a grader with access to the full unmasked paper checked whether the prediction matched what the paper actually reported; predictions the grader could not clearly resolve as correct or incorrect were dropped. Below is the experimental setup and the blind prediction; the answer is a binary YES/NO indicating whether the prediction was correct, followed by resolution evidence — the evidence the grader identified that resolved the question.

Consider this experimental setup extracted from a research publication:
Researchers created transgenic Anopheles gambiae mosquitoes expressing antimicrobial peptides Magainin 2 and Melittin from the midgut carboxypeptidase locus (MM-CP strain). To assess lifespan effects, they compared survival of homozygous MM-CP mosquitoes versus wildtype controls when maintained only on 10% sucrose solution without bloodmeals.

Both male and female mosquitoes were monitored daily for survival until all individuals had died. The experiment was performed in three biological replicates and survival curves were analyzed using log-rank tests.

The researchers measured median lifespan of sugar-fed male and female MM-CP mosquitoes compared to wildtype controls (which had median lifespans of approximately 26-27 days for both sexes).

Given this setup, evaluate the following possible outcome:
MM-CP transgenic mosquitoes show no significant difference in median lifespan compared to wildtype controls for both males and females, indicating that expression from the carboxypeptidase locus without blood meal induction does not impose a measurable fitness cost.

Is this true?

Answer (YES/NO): NO